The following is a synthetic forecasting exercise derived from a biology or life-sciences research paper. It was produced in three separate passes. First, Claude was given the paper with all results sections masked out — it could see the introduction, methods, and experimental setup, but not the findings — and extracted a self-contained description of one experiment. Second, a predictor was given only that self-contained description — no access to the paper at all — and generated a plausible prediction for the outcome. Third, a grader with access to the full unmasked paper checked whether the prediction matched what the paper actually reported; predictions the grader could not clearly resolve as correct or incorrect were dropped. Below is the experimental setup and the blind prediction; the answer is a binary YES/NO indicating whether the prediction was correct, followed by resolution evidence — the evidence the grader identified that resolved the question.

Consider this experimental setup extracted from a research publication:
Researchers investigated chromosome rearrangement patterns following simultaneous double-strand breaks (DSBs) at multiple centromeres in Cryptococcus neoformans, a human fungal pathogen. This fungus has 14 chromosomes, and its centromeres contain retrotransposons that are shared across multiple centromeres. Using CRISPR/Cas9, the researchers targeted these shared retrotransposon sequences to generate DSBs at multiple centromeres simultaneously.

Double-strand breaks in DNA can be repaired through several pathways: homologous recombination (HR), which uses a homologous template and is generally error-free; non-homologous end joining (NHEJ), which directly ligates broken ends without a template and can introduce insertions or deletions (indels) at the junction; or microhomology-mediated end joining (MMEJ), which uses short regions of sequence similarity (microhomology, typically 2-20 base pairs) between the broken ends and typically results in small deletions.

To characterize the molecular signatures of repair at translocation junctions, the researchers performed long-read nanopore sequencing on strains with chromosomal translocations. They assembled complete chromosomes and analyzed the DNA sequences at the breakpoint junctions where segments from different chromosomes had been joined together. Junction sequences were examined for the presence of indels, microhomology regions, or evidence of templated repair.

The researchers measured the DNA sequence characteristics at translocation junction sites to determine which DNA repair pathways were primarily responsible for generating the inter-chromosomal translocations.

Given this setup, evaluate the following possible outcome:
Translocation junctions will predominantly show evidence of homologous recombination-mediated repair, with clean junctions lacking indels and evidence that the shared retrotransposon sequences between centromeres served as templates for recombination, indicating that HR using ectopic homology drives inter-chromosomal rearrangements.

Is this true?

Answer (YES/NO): NO